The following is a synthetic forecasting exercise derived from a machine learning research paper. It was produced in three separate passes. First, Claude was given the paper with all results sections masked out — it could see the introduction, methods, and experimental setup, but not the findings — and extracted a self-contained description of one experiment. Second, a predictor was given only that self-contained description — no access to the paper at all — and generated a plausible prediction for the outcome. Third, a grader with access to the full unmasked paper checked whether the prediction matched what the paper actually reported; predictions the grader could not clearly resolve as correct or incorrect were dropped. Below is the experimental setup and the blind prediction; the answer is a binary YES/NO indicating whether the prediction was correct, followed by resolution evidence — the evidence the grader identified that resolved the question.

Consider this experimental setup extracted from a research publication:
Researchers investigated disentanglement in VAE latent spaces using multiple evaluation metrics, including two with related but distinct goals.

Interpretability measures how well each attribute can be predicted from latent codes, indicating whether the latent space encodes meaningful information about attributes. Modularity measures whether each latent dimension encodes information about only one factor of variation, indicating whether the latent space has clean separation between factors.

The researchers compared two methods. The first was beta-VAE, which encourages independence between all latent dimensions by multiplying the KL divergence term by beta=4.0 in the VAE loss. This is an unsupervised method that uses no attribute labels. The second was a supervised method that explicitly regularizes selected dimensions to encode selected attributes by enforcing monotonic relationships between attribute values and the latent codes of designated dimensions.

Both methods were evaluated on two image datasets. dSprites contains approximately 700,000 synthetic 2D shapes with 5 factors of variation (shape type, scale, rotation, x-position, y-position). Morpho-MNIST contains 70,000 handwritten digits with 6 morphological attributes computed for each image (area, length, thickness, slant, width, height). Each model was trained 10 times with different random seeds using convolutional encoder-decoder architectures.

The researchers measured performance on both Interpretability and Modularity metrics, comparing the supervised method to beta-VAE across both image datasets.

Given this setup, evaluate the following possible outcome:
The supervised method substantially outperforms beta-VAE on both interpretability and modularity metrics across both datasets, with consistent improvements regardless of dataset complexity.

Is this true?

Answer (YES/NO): NO